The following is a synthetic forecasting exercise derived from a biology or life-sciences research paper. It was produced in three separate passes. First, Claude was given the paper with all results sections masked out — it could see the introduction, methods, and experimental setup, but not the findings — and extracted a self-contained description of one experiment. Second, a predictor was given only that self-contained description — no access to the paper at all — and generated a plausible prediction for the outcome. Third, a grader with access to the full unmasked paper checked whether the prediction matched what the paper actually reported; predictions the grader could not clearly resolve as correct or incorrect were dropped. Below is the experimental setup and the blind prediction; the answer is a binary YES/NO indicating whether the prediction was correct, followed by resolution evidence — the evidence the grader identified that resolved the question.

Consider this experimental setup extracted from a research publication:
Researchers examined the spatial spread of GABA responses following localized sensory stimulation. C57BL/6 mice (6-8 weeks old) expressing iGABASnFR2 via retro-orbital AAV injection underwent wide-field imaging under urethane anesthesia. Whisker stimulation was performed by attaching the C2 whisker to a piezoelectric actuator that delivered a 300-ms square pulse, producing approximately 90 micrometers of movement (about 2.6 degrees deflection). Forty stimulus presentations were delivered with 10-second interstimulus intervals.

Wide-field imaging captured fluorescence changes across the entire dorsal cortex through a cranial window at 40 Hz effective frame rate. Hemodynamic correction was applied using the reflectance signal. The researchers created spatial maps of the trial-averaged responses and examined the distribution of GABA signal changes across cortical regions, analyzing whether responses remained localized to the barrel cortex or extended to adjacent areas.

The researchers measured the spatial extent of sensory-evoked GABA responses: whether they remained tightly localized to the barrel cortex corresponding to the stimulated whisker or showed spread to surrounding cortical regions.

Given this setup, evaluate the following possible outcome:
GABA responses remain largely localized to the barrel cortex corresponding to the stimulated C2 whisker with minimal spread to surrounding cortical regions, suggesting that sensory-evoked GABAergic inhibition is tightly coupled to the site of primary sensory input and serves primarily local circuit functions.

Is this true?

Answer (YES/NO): NO